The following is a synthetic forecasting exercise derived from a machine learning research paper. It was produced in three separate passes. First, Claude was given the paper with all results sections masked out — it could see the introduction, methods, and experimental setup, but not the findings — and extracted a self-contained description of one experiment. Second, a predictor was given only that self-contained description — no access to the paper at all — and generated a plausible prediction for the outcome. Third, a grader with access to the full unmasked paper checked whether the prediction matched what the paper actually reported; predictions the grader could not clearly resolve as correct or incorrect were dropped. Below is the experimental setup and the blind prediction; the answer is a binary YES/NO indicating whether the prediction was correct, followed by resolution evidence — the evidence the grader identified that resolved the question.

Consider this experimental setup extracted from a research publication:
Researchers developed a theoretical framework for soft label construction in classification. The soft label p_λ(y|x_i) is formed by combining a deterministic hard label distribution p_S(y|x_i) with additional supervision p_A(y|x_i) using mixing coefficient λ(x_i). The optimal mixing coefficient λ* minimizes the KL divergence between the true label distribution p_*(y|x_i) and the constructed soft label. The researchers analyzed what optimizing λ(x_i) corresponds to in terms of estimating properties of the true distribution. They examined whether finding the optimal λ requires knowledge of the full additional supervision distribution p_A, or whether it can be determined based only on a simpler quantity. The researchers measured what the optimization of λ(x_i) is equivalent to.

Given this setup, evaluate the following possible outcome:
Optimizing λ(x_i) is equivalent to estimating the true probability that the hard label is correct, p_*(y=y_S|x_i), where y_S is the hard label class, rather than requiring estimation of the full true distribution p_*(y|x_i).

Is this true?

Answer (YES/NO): YES